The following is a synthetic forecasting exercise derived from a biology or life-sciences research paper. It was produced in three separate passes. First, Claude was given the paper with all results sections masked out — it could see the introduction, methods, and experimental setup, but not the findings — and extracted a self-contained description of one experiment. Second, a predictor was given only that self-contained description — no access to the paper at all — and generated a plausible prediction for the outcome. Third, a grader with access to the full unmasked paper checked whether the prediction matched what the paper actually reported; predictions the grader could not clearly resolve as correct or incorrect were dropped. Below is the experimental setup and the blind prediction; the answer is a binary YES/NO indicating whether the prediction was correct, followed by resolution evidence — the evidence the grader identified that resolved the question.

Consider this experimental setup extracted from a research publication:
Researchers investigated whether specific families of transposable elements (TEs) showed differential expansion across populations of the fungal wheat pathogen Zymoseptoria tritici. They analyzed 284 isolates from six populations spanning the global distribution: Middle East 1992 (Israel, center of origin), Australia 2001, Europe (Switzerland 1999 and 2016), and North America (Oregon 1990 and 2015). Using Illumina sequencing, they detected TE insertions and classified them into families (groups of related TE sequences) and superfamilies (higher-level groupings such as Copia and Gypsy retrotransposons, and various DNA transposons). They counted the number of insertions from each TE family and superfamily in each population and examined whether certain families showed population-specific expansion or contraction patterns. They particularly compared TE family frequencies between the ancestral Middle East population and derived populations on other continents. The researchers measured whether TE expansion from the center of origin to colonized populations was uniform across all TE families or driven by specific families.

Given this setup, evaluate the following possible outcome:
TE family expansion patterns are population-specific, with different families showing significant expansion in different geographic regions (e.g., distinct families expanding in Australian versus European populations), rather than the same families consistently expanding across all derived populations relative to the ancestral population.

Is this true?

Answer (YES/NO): NO